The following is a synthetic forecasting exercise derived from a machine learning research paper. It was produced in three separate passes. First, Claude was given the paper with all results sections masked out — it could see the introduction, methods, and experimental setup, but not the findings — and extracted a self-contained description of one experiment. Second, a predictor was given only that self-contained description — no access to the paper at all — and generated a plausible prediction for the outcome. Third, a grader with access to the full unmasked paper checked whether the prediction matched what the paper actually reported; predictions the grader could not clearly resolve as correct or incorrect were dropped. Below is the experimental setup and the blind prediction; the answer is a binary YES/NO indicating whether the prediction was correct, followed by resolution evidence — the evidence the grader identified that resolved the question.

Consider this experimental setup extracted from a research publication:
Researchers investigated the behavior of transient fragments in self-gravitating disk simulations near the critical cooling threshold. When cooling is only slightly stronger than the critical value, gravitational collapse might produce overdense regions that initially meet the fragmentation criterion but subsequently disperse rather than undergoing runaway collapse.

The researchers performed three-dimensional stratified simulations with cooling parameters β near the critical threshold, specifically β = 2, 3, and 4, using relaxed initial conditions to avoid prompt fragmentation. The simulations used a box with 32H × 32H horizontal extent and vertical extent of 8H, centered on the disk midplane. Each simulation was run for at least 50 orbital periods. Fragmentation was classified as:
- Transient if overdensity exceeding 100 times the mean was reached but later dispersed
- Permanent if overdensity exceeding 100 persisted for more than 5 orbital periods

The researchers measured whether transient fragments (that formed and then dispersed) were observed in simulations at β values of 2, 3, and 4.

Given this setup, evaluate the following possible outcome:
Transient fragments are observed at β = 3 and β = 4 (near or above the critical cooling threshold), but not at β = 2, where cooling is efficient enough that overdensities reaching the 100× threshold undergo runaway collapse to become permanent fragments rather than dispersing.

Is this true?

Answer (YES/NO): NO